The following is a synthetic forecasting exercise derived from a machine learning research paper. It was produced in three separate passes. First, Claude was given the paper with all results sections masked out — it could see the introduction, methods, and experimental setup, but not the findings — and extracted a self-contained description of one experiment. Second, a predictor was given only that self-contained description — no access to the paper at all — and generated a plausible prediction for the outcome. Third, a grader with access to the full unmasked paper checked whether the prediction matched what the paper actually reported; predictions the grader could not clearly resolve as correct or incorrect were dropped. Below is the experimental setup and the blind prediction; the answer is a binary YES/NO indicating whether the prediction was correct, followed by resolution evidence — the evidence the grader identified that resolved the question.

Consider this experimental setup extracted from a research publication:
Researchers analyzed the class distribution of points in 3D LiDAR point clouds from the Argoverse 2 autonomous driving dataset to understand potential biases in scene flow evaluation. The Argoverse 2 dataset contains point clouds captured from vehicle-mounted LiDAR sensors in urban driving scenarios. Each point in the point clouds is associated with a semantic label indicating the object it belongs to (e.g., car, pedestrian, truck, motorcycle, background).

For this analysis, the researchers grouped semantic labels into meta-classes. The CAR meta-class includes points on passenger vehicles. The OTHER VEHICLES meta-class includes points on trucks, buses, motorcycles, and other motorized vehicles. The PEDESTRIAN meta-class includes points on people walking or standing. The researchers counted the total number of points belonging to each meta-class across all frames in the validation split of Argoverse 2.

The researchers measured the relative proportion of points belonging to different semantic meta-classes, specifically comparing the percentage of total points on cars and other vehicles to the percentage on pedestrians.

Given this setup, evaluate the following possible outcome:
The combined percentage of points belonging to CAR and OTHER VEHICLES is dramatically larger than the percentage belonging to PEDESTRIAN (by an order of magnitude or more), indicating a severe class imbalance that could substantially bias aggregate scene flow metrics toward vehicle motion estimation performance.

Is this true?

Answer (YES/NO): YES